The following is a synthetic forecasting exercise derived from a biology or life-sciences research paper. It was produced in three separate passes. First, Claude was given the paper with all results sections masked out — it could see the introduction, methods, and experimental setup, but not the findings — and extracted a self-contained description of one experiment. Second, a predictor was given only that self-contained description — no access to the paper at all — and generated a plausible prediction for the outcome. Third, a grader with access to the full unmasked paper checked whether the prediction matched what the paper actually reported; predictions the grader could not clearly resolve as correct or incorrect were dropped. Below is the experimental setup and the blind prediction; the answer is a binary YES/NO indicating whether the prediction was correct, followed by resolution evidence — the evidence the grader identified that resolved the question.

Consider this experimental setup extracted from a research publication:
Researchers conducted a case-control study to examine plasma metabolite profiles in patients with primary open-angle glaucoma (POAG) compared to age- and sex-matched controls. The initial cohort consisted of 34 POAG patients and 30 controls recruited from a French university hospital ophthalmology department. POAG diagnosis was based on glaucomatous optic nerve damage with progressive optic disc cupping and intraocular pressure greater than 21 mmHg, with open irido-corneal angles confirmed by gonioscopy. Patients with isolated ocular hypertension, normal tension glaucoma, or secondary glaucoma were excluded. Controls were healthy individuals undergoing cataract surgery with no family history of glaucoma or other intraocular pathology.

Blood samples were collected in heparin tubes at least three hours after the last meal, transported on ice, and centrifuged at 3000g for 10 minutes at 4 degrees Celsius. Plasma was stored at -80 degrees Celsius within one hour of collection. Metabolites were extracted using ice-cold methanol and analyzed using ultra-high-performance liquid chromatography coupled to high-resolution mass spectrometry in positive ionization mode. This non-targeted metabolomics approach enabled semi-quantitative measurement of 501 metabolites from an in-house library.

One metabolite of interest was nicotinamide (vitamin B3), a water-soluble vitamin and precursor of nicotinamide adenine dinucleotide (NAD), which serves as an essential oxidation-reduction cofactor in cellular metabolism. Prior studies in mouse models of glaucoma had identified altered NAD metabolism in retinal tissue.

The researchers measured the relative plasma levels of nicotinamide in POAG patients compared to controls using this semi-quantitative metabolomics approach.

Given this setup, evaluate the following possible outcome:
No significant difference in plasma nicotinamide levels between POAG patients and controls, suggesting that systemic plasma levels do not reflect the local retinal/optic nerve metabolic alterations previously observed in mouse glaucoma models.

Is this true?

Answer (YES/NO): NO